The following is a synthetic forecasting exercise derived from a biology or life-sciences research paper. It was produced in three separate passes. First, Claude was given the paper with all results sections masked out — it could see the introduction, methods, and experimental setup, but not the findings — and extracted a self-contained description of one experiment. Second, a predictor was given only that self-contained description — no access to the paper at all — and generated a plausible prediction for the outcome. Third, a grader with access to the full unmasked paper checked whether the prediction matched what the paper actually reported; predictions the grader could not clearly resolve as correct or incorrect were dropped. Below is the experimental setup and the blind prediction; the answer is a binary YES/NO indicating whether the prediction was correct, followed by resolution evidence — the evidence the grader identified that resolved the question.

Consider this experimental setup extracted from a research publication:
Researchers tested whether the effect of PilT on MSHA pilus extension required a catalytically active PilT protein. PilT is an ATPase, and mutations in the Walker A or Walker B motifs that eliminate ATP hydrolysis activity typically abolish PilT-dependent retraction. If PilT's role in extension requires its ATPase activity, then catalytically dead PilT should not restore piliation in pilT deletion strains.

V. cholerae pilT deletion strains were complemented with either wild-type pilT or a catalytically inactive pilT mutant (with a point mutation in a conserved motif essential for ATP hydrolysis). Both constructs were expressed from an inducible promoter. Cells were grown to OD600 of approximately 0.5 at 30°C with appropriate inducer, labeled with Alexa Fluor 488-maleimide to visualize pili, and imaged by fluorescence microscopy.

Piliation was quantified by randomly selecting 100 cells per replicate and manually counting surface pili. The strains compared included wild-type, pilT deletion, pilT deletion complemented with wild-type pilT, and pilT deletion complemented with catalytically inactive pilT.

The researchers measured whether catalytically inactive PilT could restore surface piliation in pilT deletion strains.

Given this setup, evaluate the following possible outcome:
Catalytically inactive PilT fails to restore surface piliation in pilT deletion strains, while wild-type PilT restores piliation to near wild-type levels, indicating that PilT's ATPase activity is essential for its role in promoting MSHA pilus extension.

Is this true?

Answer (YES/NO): NO